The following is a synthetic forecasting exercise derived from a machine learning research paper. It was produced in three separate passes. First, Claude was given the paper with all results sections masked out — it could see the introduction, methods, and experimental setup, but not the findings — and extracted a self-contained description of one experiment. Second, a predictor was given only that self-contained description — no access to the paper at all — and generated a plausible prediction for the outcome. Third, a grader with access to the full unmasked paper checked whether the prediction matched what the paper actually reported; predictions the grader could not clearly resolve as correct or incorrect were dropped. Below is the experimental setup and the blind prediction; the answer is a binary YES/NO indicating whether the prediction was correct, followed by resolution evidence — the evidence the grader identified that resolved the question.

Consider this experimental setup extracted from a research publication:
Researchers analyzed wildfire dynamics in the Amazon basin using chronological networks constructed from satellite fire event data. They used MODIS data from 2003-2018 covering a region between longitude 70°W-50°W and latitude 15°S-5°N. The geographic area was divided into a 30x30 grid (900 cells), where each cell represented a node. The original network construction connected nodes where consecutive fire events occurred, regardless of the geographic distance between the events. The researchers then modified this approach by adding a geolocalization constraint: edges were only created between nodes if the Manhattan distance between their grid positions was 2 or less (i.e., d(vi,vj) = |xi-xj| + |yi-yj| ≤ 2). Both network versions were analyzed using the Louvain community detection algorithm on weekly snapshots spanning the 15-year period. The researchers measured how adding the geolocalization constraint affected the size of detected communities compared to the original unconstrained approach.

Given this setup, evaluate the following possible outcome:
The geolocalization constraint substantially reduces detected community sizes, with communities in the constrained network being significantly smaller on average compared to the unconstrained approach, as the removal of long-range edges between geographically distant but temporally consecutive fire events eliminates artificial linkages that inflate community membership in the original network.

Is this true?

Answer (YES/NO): YES